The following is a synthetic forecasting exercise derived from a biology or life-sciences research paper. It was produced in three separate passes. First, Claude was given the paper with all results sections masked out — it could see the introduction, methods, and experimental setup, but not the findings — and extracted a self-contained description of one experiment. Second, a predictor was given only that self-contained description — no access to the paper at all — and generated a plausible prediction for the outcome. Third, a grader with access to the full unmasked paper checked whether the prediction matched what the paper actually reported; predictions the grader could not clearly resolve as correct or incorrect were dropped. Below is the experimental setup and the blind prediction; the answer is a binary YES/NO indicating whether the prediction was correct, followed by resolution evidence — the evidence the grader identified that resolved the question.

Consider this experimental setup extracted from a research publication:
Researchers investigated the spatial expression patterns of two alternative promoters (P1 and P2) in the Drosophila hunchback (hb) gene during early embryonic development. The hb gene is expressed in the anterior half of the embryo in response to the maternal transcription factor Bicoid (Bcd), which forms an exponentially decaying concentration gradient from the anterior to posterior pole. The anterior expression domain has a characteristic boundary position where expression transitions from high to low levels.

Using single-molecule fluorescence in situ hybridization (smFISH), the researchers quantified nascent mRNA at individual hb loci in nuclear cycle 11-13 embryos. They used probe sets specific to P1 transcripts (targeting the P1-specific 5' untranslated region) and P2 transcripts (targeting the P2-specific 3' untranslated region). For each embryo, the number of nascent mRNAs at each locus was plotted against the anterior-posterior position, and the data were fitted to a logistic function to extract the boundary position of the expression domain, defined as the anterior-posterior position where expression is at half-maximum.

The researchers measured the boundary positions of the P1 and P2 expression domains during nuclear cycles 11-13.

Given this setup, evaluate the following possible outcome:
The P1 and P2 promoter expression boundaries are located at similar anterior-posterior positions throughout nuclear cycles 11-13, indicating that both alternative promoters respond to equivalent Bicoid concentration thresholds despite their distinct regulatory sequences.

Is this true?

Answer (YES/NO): NO